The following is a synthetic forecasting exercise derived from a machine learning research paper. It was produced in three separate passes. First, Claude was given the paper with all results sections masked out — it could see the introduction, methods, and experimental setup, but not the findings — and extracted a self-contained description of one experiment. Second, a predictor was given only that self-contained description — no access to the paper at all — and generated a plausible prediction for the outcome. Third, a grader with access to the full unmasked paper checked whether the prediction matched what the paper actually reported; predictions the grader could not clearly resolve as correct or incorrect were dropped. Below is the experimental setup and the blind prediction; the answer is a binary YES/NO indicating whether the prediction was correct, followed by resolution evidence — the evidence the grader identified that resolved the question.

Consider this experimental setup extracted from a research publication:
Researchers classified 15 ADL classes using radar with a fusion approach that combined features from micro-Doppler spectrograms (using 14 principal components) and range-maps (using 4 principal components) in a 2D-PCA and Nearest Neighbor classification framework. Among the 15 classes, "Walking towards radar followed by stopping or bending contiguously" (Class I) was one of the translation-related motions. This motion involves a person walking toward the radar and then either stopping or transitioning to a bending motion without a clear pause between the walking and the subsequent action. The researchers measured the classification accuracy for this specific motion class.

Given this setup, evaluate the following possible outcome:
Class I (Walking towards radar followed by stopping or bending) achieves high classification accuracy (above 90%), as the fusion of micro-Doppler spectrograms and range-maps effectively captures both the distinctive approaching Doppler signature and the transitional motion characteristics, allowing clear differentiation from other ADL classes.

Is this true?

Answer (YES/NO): YES